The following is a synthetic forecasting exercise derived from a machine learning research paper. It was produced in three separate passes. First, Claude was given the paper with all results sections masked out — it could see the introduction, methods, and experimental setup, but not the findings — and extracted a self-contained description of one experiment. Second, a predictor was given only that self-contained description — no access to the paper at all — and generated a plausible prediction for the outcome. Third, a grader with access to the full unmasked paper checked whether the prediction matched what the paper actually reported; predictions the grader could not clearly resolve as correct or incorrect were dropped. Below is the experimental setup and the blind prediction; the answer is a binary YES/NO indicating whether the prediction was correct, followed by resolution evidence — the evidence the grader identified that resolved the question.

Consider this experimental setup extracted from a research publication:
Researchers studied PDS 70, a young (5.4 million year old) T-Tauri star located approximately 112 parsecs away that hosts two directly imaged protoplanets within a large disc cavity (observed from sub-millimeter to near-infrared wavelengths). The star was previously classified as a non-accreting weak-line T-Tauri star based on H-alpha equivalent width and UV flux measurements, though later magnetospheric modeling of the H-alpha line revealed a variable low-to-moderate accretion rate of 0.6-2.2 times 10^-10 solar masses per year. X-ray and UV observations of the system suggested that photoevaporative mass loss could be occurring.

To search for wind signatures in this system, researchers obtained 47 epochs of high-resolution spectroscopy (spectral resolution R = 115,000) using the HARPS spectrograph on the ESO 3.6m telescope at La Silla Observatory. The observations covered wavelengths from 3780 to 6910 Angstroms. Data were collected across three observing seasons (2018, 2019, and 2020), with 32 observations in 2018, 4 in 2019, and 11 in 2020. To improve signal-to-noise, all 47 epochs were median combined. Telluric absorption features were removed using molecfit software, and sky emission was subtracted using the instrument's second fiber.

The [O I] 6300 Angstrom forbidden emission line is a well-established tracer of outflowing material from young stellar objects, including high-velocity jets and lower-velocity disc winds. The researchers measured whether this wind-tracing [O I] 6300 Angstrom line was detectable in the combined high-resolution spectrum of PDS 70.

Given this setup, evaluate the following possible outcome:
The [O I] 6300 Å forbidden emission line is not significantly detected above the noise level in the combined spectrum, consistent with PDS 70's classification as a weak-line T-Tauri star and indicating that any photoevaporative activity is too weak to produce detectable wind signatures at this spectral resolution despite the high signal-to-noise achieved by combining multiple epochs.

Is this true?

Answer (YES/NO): NO